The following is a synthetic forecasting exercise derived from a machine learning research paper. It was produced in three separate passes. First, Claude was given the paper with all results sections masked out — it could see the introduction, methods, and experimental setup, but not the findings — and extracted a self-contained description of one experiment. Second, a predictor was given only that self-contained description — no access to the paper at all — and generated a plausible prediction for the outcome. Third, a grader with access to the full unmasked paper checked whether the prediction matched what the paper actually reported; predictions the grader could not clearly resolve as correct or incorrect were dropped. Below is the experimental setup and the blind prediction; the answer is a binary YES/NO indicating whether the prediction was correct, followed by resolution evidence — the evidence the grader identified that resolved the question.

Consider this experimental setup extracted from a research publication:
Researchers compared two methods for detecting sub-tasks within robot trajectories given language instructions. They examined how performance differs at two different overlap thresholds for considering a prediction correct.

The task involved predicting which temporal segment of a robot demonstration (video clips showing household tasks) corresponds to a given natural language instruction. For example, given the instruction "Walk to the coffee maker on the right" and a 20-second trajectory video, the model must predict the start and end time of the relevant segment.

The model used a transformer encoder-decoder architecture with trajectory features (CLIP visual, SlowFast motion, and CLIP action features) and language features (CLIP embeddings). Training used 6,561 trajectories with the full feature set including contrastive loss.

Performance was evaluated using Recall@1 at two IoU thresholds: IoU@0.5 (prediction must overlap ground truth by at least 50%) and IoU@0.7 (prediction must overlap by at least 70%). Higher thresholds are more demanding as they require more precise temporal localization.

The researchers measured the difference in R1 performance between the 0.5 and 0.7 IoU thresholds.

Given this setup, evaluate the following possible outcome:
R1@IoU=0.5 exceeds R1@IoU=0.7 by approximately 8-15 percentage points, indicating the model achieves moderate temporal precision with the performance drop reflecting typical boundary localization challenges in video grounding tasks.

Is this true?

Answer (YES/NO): NO